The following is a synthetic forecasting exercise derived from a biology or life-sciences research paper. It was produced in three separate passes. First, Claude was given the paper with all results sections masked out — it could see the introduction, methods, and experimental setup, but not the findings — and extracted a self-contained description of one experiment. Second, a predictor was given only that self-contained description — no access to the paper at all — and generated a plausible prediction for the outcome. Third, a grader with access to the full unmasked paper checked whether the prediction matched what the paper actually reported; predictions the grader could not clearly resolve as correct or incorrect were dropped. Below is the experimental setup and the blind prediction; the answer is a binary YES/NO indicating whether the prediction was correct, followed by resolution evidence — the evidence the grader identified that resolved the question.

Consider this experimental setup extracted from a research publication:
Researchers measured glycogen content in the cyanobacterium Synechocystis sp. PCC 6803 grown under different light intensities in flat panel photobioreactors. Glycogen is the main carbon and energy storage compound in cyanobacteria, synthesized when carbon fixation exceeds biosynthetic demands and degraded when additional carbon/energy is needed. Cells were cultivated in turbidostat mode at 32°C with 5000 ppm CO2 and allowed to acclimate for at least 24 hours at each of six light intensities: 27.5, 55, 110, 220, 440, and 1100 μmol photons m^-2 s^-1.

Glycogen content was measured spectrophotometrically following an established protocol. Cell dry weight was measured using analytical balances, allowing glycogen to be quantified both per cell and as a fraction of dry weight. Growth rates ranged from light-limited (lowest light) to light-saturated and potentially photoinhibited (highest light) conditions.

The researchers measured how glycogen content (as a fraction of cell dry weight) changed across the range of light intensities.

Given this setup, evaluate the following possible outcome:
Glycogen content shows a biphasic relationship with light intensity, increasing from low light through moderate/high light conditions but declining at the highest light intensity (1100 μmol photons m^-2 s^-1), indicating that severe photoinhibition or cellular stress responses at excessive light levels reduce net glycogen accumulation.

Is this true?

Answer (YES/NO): NO